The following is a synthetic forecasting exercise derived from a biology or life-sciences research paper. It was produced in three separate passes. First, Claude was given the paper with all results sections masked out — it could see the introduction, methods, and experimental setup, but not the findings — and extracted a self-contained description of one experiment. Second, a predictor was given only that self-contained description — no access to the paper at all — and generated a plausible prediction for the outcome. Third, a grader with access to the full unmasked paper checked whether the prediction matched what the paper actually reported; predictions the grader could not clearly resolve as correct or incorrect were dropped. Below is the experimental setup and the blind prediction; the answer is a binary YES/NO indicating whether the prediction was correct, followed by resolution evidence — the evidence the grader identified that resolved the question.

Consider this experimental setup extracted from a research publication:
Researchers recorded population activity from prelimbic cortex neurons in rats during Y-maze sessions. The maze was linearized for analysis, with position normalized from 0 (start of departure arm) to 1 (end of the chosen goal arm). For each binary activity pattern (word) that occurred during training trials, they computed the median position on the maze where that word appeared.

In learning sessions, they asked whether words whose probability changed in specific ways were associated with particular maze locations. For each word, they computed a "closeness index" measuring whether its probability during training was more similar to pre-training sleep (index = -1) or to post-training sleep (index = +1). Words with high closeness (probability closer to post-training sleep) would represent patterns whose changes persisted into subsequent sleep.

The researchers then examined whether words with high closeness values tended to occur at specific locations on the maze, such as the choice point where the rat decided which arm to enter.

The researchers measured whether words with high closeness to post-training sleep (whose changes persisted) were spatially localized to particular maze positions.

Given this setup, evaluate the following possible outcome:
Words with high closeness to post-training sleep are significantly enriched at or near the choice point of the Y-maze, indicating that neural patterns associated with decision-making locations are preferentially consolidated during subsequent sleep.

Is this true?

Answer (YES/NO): NO